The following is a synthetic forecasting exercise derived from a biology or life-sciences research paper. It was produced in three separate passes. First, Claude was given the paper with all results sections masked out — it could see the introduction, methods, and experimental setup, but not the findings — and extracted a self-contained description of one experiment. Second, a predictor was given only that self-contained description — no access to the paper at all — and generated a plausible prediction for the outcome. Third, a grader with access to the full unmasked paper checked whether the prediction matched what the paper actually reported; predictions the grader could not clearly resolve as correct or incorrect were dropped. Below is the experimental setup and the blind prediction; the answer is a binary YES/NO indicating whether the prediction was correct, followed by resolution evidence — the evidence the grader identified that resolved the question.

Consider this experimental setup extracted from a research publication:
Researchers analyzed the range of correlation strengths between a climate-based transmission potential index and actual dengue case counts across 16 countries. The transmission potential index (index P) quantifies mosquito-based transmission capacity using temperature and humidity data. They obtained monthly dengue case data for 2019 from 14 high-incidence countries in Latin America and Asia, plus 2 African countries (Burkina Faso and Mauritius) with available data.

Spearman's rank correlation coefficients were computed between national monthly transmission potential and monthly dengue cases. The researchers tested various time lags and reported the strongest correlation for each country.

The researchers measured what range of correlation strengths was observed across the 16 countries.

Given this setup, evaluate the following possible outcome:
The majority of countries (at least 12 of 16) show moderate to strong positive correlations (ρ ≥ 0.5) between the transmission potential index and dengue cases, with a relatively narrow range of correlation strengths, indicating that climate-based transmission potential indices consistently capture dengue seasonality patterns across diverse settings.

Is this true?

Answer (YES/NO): NO